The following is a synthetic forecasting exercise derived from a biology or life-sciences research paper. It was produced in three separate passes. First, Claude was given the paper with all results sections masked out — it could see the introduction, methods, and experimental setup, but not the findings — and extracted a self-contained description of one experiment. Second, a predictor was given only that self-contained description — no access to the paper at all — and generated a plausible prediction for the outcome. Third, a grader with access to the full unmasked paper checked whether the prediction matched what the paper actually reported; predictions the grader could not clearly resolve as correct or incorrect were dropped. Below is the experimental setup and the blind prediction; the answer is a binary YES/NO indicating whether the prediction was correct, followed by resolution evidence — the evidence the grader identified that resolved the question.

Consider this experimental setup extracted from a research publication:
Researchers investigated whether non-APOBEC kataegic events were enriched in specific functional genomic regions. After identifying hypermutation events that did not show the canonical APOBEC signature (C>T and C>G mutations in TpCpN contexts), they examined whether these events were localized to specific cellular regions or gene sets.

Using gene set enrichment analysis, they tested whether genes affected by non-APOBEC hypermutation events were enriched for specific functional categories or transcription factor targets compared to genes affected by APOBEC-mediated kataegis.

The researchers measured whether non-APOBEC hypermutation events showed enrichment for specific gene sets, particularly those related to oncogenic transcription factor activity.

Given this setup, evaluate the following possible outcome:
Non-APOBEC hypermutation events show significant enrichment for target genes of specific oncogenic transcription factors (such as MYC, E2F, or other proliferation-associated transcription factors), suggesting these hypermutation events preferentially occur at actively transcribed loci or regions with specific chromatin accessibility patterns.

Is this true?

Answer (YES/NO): YES